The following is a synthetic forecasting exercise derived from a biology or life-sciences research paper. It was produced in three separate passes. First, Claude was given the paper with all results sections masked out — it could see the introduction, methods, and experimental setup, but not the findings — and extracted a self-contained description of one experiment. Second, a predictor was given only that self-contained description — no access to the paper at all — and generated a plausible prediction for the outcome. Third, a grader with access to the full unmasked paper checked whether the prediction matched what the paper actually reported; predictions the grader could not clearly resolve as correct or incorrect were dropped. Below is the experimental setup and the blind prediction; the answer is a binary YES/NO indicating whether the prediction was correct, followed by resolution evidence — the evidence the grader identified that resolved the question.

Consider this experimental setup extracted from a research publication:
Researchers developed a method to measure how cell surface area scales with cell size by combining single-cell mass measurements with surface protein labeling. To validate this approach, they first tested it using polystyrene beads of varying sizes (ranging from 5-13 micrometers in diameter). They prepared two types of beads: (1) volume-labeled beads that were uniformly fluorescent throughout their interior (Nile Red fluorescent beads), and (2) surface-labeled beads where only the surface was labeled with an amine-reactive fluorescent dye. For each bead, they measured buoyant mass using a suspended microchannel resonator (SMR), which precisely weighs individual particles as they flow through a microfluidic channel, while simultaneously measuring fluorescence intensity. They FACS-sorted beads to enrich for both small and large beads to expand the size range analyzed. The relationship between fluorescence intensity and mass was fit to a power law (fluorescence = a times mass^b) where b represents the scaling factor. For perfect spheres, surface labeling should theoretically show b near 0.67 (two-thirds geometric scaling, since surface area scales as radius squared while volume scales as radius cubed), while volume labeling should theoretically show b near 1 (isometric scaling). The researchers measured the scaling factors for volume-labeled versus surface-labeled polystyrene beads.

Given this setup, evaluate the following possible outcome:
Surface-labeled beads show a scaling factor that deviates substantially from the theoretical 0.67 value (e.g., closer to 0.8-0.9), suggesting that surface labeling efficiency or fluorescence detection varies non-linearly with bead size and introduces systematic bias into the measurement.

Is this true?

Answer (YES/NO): NO